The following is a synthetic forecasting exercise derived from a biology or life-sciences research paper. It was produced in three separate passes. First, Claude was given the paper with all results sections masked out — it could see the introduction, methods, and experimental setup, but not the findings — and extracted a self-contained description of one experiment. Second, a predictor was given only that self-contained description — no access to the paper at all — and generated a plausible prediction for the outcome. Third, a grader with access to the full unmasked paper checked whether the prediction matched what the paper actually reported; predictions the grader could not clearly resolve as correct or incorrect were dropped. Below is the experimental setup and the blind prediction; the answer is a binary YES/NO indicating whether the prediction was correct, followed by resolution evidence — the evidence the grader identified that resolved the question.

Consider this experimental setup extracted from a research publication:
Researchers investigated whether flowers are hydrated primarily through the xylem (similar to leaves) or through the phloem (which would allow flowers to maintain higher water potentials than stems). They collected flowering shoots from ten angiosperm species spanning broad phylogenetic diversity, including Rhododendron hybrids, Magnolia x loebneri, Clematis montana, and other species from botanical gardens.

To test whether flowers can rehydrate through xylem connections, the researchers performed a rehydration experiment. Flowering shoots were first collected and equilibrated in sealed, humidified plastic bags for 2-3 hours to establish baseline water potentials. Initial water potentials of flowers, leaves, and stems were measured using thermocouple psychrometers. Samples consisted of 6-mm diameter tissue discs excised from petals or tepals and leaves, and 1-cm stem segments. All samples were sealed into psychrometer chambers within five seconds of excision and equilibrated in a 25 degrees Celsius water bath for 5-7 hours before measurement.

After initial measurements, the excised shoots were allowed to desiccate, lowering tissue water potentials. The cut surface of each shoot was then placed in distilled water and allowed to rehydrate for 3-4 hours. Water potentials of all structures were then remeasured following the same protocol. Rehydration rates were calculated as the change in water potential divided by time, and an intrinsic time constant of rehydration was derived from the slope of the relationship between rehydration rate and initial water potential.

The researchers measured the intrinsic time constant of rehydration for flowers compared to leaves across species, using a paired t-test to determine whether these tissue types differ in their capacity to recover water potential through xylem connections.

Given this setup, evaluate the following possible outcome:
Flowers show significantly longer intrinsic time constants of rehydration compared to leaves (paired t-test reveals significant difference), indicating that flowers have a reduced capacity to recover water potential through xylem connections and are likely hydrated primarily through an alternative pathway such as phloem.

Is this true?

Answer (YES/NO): NO